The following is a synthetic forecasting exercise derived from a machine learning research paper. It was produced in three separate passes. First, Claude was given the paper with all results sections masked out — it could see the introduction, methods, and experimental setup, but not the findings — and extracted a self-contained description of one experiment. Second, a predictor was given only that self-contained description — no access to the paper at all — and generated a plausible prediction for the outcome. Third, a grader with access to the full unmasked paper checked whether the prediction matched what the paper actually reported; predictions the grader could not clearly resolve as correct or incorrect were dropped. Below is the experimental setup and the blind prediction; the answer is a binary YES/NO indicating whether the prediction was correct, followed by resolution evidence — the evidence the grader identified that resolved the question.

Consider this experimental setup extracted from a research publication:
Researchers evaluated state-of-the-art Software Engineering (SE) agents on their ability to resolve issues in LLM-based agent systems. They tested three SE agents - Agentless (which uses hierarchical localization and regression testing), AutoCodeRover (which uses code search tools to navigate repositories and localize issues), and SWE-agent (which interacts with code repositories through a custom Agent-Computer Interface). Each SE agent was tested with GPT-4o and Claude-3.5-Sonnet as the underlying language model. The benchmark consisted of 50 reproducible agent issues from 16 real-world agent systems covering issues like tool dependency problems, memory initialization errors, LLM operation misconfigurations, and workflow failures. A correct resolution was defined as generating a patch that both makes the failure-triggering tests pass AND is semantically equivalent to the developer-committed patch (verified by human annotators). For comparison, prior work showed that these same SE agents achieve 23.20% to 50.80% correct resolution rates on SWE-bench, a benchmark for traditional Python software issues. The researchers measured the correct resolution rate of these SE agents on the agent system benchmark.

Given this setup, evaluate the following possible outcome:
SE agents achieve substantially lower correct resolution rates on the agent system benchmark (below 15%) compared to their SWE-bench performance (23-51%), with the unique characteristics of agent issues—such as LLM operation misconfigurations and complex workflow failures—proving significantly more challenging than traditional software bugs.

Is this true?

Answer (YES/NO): YES